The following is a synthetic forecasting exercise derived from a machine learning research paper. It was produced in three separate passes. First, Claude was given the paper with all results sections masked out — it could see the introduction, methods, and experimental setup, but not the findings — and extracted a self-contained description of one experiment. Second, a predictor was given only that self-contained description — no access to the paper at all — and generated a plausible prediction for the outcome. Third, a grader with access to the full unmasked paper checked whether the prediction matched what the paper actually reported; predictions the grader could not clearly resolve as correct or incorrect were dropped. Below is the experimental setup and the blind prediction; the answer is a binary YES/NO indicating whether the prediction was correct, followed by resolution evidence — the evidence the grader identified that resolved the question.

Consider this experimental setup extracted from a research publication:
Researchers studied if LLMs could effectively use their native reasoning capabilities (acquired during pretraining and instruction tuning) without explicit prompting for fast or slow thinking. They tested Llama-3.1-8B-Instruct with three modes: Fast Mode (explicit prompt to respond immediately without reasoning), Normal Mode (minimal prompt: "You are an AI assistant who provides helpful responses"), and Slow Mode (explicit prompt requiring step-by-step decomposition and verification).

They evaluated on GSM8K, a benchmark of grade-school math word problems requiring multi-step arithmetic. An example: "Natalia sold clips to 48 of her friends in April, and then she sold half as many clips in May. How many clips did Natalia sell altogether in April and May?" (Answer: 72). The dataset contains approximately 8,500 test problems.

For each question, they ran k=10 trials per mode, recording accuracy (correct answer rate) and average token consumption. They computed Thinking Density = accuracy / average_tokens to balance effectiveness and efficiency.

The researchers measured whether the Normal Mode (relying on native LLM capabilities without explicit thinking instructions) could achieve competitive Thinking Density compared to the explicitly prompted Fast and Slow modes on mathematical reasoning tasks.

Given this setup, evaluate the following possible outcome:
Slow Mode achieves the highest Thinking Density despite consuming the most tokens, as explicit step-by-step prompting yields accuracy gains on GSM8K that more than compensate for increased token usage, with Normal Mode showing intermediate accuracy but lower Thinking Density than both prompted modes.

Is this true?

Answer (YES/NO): NO